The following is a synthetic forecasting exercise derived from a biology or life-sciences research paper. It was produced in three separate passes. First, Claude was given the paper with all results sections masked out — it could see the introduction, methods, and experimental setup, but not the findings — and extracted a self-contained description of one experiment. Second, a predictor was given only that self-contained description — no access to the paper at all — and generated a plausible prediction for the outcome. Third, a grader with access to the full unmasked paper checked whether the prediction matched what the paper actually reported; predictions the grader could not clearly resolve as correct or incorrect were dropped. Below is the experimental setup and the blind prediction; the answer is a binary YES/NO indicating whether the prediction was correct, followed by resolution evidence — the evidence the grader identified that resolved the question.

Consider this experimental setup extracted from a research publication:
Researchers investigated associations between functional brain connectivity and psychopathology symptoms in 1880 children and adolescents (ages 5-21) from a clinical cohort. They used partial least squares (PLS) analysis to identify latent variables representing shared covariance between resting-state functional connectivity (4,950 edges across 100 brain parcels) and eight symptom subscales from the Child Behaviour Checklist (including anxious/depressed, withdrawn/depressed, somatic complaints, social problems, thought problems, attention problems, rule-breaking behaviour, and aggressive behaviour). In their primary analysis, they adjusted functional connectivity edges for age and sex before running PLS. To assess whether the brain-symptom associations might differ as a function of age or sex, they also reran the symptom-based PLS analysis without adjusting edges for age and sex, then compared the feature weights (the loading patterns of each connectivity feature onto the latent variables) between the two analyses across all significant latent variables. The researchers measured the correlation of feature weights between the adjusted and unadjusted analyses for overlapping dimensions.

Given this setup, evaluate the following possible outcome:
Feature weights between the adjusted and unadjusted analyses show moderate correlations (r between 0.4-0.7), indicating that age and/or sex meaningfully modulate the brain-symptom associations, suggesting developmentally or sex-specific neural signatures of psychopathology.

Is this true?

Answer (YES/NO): NO